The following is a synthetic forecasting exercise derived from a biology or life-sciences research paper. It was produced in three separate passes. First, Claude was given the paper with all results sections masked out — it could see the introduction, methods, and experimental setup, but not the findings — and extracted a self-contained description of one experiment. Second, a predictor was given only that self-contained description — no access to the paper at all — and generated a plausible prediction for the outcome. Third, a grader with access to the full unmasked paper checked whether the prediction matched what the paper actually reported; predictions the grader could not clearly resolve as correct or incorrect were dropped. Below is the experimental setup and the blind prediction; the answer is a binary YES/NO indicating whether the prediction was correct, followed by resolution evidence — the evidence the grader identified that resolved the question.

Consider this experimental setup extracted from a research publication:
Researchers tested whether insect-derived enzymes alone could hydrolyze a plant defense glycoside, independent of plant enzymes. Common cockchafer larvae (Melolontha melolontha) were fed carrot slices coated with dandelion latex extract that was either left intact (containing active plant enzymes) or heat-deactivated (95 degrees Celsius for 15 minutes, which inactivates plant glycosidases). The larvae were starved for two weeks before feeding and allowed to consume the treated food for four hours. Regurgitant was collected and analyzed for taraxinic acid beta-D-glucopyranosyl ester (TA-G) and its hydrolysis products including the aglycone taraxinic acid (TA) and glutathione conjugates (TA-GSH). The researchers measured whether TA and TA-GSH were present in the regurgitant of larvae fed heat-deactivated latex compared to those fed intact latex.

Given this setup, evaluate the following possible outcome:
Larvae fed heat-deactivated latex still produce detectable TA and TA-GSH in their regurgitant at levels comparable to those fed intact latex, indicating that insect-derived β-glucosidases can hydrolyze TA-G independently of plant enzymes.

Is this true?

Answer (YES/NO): YES